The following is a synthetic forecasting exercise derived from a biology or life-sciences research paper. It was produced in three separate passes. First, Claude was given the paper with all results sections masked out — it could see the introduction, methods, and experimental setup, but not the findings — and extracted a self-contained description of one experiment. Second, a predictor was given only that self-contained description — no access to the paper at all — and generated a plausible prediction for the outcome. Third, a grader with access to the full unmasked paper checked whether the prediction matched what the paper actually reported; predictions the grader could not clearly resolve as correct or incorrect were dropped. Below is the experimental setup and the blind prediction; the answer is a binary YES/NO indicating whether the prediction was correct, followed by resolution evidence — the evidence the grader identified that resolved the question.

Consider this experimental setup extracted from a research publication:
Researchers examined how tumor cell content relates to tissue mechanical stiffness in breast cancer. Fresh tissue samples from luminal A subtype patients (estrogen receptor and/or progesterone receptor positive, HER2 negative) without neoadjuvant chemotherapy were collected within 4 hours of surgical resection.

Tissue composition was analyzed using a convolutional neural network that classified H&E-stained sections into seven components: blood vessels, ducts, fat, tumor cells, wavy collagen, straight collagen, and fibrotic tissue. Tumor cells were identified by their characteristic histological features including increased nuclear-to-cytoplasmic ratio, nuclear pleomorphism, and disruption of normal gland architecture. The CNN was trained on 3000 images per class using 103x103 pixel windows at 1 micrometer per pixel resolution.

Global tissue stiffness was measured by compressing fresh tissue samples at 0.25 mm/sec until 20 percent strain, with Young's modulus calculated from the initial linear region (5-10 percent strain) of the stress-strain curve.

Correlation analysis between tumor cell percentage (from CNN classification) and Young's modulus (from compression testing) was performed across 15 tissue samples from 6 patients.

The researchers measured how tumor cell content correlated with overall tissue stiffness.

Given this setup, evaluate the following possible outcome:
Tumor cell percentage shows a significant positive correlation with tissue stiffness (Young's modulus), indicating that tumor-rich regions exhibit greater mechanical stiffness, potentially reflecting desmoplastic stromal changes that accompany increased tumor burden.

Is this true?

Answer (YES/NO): NO